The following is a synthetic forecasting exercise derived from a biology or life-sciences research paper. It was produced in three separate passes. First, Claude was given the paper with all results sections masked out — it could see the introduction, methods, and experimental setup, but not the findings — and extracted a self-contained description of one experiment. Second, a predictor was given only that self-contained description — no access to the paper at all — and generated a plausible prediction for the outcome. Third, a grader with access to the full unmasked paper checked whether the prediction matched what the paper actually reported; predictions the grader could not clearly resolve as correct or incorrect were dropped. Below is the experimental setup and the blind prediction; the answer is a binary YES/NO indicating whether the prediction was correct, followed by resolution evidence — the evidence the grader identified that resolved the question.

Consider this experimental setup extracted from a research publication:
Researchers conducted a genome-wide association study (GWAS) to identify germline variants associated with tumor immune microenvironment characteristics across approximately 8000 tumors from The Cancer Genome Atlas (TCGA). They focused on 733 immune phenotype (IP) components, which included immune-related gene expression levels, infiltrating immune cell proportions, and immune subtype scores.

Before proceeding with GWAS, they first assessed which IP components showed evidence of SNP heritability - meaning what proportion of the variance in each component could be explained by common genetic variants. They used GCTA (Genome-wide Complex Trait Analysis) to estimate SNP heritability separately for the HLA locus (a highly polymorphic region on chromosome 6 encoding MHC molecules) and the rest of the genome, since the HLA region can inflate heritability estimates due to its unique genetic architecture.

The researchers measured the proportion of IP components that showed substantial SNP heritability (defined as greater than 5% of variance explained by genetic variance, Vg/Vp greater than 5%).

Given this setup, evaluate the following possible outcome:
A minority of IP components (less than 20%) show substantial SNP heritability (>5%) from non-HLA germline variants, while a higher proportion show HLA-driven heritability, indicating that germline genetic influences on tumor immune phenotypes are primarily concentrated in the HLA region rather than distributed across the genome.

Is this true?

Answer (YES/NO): NO